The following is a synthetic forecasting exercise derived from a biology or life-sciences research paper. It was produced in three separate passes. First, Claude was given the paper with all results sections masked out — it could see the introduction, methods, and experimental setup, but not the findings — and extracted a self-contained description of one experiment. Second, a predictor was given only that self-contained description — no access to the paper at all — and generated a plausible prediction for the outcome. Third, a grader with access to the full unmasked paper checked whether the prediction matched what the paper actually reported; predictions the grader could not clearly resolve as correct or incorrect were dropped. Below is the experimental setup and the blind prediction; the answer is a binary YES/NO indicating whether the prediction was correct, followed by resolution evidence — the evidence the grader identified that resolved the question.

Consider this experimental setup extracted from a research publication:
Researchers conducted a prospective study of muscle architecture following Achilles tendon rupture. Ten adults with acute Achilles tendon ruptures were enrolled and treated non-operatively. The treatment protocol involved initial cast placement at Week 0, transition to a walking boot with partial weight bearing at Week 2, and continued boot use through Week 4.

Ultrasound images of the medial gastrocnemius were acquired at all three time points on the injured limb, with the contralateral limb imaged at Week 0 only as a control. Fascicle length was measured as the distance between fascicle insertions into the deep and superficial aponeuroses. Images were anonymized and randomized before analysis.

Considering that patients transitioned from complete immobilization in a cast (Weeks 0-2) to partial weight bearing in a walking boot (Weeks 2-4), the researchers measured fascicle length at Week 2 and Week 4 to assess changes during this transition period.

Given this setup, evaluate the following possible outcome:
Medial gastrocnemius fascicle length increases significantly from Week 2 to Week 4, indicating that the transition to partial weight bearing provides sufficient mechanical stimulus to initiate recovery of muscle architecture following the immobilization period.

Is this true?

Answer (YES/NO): NO